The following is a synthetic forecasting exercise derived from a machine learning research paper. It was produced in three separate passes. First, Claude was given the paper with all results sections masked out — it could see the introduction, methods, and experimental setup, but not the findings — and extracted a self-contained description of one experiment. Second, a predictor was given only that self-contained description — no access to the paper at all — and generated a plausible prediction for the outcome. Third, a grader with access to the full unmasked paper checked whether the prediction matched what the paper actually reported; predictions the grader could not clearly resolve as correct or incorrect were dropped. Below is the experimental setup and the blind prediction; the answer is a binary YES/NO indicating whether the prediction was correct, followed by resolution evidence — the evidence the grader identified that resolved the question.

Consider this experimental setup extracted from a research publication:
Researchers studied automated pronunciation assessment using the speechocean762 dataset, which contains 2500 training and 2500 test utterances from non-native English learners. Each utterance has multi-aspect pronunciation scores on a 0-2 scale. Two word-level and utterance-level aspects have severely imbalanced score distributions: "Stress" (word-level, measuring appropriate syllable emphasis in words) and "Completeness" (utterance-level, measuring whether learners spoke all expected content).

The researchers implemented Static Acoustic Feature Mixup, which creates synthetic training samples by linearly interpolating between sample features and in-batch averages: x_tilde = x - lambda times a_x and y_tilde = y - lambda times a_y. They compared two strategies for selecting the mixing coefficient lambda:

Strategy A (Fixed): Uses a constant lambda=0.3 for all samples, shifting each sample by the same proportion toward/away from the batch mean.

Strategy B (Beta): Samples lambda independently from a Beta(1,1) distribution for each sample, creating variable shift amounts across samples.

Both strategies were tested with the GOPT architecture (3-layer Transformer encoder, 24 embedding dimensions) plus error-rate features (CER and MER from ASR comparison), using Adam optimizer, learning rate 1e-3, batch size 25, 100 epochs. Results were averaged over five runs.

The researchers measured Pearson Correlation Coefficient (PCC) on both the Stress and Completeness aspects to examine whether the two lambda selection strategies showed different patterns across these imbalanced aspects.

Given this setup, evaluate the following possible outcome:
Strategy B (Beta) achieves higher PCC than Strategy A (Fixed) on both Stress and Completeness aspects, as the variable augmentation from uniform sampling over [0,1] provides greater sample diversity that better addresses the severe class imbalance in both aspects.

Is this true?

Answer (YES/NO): NO